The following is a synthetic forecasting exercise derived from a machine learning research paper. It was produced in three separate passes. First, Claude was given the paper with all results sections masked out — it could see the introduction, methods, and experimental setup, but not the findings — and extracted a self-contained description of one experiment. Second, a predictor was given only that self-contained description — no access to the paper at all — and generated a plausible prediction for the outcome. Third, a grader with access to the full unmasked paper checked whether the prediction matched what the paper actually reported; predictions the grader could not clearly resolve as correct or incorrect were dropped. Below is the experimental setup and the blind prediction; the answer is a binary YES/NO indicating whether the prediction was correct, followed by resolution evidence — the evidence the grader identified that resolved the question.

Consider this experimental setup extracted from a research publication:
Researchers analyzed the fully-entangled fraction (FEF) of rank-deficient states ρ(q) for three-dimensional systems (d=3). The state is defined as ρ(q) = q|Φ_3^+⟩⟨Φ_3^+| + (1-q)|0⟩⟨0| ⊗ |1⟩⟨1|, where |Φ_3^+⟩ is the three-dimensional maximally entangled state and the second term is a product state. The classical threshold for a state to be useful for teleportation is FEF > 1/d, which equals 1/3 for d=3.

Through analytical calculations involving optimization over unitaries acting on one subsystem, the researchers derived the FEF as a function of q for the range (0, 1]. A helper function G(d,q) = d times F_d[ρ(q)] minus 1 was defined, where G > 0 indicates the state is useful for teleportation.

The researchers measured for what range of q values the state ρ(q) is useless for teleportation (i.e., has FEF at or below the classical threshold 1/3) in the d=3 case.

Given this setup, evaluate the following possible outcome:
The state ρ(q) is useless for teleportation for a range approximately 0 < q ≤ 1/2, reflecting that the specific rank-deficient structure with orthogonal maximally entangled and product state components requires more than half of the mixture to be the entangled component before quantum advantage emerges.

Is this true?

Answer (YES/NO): NO